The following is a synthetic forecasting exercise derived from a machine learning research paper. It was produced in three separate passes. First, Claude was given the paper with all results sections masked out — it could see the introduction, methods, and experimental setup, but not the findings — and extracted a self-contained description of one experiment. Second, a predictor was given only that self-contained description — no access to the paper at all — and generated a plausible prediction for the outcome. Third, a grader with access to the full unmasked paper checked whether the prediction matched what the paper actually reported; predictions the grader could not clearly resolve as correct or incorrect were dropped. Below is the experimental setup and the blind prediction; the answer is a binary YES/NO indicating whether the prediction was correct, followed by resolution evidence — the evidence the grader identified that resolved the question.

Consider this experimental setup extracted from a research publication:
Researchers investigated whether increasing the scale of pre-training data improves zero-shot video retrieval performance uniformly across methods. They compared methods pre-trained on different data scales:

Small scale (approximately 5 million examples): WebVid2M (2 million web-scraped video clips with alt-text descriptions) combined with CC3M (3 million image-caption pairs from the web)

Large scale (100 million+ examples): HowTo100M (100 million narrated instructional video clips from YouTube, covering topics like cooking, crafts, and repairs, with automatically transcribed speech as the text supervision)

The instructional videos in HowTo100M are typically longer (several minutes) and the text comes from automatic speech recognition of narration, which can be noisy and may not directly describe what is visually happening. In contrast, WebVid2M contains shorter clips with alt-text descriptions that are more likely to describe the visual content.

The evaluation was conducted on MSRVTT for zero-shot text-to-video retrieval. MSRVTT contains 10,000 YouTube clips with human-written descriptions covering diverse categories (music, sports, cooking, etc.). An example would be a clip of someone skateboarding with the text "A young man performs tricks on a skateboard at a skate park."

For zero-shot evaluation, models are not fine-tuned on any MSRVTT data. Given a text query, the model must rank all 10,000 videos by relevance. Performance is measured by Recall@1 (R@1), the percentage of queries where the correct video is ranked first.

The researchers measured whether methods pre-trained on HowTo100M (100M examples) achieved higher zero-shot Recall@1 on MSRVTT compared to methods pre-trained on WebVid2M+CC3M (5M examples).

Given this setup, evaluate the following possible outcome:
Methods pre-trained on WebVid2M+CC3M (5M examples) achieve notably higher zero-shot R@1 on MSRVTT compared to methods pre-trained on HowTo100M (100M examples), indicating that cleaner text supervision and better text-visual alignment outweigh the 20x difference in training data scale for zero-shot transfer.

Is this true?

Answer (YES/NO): YES